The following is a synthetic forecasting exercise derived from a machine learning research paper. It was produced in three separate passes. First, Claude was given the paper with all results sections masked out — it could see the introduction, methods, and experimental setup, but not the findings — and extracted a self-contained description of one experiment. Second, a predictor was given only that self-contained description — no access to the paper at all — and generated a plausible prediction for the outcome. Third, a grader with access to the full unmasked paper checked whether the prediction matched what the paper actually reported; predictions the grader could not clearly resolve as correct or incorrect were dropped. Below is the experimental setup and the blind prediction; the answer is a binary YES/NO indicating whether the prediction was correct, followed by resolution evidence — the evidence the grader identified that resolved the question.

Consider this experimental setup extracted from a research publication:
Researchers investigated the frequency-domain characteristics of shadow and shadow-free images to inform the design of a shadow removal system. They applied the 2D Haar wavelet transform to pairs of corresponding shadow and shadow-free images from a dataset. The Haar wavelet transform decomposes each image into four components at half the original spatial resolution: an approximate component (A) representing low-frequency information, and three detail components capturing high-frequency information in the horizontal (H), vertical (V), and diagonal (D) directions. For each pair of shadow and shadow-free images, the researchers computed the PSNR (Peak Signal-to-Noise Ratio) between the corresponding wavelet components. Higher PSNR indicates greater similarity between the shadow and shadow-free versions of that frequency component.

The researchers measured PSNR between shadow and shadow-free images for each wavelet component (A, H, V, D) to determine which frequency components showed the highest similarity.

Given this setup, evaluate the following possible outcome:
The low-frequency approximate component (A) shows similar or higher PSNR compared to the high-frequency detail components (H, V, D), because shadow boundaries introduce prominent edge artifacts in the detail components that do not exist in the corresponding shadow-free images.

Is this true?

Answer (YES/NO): NO